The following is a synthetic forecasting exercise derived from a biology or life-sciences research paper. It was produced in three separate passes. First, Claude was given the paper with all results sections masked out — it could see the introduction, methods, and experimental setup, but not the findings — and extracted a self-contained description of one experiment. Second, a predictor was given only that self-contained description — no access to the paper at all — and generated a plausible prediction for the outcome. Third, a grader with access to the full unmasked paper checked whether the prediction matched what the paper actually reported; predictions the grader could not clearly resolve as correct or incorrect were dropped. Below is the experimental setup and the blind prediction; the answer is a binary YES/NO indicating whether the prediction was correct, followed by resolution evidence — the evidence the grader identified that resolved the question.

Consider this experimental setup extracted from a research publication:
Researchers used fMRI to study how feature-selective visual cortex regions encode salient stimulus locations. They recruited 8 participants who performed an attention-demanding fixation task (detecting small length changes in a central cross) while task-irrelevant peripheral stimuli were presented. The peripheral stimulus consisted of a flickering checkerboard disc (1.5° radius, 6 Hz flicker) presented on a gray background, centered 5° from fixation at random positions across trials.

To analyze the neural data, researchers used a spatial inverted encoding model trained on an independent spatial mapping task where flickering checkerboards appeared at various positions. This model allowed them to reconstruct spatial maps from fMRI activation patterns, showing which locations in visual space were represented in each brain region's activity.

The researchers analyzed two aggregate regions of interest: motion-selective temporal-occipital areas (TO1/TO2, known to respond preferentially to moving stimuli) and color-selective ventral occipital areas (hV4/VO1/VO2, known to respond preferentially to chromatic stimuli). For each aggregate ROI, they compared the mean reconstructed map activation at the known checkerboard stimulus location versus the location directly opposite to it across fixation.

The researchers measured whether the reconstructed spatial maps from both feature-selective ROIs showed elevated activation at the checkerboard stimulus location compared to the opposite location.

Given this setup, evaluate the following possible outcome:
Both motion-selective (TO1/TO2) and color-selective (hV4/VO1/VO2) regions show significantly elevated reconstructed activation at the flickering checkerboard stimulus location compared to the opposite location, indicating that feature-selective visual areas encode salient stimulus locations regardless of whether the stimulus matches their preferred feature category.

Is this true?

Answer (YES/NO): YES